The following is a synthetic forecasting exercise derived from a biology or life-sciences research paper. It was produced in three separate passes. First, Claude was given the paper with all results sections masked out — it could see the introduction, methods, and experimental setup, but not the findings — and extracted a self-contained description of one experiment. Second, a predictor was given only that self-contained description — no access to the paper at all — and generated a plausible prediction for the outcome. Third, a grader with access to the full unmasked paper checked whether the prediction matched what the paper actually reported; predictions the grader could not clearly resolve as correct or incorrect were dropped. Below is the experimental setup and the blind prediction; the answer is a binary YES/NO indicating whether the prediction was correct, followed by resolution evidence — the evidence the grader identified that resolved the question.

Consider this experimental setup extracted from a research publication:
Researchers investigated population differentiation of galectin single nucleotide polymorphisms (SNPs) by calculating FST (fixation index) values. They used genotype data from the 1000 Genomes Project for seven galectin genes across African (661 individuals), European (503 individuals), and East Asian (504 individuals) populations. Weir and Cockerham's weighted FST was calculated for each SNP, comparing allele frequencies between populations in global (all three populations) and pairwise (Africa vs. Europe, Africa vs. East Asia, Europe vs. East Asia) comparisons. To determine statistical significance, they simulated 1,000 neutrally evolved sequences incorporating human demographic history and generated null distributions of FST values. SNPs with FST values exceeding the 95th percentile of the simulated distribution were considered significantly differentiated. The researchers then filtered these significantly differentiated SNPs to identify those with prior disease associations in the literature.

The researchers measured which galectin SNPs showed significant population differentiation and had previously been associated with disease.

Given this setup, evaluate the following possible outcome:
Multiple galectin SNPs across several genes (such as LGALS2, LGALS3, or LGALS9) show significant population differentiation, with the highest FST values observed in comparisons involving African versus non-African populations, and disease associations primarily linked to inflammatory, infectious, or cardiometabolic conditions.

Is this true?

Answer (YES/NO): NO